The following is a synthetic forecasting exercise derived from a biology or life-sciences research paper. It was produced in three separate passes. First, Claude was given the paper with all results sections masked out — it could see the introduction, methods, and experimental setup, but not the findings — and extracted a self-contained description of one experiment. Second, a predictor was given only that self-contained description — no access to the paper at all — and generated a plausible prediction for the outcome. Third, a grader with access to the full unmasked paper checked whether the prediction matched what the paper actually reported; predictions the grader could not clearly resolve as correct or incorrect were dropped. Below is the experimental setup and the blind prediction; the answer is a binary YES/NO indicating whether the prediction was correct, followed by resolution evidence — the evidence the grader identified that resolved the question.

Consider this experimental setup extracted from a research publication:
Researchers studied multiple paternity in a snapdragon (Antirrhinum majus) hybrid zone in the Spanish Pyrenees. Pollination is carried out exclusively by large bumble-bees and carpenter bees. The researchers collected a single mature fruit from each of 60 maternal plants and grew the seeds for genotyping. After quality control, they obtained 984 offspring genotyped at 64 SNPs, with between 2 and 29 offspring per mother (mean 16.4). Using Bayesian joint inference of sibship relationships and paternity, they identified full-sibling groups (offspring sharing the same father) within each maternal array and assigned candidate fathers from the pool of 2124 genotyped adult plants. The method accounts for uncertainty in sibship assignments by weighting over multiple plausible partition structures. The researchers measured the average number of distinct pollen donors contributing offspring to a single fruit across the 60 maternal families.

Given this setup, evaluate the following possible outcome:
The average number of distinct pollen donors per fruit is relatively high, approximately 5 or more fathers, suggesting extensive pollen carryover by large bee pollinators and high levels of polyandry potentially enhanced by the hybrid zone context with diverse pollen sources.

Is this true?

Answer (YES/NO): NO